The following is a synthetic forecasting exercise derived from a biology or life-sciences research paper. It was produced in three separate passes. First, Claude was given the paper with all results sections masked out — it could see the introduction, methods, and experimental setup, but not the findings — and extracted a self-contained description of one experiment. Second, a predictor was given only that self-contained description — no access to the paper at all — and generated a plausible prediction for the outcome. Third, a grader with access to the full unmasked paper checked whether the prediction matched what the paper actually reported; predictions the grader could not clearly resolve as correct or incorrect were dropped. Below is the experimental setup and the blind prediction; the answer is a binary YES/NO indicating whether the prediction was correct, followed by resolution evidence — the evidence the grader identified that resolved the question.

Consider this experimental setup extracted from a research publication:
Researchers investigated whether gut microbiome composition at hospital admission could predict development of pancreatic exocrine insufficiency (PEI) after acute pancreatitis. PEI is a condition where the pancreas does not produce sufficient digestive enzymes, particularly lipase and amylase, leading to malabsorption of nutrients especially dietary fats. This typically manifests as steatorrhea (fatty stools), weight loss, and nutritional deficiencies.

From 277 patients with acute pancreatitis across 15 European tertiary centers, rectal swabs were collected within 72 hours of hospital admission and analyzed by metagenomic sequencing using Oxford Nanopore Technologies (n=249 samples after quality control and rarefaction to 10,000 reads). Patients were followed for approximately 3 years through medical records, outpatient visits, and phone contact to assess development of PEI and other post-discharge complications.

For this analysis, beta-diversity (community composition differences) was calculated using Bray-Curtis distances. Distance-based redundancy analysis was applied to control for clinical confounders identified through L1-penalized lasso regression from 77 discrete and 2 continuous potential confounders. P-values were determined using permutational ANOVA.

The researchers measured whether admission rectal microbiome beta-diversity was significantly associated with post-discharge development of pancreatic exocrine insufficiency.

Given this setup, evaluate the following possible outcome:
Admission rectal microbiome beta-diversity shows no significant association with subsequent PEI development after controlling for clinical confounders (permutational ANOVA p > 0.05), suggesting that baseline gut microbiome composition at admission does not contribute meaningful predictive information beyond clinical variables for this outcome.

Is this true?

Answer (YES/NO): YES